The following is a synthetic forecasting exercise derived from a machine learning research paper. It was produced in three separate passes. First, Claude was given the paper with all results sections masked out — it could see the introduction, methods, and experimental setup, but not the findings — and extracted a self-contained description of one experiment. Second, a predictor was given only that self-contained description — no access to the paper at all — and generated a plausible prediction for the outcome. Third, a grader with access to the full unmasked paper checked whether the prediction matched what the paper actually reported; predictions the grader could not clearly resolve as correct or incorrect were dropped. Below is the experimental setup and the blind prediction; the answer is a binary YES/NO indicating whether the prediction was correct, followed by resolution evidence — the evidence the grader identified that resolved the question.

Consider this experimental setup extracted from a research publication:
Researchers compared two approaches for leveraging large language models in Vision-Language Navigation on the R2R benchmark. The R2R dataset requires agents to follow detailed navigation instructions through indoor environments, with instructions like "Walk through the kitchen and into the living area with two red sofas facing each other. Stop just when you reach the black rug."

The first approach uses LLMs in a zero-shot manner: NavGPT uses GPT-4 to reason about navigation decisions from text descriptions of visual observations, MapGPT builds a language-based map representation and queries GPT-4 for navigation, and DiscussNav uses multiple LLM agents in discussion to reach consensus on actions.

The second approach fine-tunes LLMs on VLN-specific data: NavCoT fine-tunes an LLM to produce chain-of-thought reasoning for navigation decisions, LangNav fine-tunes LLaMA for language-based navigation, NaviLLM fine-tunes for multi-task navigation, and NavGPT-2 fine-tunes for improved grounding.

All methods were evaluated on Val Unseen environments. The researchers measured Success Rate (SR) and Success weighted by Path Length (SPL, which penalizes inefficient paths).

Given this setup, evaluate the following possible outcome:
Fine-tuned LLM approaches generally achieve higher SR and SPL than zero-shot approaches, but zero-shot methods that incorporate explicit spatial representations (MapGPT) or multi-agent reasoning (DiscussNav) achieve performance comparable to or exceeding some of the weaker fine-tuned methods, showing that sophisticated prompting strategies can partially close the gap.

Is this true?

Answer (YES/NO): YES